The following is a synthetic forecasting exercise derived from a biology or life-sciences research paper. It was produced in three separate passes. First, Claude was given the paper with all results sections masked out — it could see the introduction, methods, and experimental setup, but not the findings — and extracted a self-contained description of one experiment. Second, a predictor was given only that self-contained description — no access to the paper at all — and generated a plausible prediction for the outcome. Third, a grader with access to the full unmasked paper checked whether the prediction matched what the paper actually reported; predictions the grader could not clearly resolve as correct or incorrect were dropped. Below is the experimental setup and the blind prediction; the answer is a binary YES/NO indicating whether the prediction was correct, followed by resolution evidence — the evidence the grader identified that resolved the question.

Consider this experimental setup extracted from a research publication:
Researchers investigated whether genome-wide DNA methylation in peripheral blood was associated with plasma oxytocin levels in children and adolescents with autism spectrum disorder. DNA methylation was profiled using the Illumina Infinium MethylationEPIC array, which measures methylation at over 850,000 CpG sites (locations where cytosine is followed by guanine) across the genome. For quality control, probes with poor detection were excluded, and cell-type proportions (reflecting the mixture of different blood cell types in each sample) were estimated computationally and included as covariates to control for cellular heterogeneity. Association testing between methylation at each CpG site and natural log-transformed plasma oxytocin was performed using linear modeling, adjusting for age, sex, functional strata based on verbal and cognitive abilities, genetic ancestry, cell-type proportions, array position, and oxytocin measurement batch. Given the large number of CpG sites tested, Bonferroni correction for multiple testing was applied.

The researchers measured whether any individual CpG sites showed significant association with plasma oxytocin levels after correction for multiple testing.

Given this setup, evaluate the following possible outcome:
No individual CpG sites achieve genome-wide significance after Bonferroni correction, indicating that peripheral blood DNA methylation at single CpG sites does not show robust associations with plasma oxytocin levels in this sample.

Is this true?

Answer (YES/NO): YES